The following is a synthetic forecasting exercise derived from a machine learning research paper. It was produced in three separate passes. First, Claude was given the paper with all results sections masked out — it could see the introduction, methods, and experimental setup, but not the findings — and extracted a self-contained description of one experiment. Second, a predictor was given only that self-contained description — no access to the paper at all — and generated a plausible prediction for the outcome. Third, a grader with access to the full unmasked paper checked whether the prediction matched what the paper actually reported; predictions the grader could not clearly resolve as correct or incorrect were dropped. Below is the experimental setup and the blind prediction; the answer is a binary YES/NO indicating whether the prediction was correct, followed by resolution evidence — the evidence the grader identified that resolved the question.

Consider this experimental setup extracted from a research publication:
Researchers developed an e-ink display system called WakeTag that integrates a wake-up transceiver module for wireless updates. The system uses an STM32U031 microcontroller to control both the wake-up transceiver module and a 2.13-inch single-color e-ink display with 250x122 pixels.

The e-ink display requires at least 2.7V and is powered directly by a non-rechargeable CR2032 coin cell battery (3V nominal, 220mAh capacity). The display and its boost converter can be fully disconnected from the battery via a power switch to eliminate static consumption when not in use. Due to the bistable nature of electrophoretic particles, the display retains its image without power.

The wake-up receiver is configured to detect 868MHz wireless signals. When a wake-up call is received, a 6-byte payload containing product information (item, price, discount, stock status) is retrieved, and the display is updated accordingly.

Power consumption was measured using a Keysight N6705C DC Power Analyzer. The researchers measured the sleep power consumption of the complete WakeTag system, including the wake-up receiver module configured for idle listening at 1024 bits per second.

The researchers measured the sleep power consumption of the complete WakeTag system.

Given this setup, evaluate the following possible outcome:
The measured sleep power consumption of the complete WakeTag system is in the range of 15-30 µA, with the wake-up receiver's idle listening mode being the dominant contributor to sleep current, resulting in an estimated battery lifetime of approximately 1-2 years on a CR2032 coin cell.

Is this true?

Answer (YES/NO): NO